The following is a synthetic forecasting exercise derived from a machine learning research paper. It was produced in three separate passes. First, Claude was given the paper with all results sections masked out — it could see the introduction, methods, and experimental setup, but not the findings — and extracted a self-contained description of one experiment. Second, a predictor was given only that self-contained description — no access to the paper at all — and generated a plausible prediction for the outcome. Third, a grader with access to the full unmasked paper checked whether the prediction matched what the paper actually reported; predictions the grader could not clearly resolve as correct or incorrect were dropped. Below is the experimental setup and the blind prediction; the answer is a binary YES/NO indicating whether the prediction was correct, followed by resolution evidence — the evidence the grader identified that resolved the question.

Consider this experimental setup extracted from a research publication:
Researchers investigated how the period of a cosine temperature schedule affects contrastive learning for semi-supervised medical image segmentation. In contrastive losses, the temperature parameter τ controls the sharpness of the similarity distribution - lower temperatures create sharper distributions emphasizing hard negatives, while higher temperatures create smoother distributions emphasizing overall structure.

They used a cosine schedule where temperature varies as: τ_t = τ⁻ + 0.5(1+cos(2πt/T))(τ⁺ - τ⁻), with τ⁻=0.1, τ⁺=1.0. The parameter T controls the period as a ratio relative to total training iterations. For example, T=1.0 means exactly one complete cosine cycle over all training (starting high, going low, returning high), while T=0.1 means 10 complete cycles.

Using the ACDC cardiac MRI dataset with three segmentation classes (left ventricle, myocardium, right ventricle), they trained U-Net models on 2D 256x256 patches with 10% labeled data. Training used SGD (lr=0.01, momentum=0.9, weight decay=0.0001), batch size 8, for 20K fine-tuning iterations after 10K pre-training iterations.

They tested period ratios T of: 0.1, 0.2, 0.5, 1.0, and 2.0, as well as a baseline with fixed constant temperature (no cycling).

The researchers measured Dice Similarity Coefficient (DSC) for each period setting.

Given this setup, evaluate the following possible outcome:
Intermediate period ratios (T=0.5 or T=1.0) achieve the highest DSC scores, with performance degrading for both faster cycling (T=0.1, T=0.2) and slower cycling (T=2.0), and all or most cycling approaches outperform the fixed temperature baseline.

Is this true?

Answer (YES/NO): NO